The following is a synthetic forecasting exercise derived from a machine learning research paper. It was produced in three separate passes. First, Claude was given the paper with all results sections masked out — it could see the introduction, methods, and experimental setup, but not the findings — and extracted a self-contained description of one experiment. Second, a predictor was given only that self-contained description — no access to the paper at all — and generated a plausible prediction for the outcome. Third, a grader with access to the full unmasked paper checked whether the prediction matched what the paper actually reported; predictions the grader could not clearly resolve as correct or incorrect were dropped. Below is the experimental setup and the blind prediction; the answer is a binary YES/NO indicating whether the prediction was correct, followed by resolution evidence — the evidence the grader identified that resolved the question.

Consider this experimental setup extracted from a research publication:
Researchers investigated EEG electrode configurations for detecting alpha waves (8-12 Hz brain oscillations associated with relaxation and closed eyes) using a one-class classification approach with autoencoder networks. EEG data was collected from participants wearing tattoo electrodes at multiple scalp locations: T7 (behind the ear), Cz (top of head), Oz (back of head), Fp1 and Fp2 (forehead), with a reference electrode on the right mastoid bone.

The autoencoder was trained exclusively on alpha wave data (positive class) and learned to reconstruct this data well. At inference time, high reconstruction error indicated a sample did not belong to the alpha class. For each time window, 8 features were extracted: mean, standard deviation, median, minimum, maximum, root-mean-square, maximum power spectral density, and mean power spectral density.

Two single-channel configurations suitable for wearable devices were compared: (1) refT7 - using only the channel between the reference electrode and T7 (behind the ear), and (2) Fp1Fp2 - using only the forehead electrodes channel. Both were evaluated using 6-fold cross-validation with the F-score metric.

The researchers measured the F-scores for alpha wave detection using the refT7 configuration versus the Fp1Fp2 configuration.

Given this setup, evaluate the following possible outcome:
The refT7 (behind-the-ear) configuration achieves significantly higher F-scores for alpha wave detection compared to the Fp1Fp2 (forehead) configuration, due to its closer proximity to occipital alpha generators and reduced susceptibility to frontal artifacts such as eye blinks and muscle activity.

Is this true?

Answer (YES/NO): NO